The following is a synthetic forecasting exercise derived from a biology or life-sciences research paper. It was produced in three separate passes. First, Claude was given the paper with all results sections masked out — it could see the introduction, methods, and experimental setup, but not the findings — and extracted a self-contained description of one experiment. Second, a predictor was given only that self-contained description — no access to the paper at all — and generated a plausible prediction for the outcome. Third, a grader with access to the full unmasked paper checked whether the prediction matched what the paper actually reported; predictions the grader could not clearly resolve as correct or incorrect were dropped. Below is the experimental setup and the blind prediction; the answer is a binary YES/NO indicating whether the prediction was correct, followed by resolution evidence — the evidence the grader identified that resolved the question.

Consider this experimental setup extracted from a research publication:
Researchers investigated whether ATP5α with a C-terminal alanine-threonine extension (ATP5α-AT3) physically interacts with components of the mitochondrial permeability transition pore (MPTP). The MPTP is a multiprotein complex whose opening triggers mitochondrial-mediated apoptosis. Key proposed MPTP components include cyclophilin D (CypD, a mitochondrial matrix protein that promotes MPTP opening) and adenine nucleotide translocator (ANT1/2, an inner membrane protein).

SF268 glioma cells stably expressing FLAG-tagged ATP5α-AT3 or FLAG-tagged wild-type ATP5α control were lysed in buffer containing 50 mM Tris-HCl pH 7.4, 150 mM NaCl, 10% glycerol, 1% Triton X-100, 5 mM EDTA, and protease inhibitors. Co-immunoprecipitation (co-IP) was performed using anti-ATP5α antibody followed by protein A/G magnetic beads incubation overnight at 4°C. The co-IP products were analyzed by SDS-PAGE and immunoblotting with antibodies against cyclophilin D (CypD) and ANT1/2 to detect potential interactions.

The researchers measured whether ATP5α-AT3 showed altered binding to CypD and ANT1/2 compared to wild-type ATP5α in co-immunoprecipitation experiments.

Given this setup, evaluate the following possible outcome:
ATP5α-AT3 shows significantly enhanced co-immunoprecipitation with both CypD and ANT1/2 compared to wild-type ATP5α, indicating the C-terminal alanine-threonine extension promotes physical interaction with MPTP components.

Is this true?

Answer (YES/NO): NO